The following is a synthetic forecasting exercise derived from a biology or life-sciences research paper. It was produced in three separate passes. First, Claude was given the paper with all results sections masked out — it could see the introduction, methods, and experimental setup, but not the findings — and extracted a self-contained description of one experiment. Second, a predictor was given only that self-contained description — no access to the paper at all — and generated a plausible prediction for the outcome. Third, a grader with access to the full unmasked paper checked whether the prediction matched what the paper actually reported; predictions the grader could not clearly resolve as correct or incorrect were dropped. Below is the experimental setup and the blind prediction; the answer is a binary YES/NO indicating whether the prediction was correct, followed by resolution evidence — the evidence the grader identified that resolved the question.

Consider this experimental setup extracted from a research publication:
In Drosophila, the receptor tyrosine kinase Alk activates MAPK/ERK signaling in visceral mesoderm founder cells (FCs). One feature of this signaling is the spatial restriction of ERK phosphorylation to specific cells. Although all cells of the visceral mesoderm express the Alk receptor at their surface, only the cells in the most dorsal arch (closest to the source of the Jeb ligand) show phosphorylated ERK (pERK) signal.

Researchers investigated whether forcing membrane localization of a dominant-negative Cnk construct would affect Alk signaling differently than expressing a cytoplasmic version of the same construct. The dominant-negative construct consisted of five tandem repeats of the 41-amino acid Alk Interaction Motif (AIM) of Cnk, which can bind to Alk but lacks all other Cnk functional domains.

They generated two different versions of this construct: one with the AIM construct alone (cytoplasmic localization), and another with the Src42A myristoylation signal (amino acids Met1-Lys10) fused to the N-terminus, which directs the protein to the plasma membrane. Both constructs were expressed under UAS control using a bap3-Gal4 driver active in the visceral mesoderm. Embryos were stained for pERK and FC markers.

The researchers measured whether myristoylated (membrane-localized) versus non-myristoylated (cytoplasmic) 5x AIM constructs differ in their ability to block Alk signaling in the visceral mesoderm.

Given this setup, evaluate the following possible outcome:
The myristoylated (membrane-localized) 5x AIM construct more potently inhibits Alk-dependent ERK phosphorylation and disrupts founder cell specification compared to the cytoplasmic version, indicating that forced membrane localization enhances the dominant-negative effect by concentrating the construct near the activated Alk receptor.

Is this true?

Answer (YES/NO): YES